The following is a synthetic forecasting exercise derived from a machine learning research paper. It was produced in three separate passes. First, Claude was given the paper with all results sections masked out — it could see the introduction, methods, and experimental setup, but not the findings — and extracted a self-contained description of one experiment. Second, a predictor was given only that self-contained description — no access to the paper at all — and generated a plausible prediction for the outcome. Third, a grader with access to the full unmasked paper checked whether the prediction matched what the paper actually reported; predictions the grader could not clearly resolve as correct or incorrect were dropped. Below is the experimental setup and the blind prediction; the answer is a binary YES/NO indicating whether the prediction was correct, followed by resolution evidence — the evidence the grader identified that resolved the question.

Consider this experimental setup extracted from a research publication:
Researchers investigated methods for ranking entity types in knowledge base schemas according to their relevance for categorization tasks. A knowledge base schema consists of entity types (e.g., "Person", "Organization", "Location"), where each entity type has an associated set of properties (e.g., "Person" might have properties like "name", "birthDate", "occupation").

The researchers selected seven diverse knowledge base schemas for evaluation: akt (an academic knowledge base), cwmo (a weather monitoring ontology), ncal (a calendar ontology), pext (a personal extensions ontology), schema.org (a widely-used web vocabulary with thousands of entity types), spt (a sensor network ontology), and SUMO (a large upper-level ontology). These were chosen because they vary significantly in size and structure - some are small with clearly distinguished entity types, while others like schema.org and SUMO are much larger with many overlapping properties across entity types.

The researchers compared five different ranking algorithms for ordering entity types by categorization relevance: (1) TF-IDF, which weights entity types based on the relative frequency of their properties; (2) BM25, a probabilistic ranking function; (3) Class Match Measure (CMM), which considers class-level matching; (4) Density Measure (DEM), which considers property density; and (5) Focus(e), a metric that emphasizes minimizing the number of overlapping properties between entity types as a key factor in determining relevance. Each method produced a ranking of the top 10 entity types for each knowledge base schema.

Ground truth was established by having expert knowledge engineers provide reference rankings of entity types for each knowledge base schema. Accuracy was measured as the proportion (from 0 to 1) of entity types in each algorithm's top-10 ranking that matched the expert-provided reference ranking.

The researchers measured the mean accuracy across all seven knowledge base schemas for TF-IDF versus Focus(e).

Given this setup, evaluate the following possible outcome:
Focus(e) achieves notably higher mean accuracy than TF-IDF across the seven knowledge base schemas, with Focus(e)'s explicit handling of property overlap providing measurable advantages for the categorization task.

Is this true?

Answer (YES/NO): NO